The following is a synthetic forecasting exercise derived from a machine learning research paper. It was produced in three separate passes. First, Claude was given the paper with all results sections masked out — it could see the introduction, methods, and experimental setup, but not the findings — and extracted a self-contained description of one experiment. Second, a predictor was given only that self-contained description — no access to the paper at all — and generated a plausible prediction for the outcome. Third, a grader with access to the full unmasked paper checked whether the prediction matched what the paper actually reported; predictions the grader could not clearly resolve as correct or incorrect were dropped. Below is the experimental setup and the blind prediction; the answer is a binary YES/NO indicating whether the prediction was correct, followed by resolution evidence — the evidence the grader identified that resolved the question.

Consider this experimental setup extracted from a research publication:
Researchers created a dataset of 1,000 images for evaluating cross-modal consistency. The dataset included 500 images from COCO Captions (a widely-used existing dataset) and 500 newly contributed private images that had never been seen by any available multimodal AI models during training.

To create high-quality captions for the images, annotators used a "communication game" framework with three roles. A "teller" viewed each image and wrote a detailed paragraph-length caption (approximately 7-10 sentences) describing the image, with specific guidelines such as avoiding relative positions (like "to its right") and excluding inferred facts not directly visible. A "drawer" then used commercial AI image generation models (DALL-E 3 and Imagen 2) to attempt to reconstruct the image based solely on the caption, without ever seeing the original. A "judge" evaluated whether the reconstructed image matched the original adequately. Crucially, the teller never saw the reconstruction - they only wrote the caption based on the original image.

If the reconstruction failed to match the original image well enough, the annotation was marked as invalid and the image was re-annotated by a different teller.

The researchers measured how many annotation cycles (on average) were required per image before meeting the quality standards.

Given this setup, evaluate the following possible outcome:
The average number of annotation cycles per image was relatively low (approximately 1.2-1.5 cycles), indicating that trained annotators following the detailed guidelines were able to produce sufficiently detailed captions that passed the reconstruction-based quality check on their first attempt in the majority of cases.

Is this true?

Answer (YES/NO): NO